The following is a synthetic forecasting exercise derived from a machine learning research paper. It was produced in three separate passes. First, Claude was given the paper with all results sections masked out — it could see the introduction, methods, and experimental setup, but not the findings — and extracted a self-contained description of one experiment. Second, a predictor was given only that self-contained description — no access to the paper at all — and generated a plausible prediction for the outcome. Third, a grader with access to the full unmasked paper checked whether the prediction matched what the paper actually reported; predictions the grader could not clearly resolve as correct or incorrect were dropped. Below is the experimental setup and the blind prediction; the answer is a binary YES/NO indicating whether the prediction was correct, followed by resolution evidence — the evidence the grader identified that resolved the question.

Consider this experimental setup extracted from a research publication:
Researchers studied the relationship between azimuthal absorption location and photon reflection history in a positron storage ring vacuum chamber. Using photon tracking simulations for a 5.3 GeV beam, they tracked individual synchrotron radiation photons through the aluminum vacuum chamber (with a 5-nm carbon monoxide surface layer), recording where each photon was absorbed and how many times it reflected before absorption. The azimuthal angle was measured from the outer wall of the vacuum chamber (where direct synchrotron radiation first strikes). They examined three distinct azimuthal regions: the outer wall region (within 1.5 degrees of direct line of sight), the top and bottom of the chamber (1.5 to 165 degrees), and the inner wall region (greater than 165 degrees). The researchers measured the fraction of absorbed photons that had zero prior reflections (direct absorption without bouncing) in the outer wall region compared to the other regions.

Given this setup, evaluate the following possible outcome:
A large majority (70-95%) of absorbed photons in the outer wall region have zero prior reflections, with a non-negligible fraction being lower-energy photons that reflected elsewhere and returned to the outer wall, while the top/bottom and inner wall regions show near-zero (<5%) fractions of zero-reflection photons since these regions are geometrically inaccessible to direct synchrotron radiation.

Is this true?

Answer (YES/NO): YES